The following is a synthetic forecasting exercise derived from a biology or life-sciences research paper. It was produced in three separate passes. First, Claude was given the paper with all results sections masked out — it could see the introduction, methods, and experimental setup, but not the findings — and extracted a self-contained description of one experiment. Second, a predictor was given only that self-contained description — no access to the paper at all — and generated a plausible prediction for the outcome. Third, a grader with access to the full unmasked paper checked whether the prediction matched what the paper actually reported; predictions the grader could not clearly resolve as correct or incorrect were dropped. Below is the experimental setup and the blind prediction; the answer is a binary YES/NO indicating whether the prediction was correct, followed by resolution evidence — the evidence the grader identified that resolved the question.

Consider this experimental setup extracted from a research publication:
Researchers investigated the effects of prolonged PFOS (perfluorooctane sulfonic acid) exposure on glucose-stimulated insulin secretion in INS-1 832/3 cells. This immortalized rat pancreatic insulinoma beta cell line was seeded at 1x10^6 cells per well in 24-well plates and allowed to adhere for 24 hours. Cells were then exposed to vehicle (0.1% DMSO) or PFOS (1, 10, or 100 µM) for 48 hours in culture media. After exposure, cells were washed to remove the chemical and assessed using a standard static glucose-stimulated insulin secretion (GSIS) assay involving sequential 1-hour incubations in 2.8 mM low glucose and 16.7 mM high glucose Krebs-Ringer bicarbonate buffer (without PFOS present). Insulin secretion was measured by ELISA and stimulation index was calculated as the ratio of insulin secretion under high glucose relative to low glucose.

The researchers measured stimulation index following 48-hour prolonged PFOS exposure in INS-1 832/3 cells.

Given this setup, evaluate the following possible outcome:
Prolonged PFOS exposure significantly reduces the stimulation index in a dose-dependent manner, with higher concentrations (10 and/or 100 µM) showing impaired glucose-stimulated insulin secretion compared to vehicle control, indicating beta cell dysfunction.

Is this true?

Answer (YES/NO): NO